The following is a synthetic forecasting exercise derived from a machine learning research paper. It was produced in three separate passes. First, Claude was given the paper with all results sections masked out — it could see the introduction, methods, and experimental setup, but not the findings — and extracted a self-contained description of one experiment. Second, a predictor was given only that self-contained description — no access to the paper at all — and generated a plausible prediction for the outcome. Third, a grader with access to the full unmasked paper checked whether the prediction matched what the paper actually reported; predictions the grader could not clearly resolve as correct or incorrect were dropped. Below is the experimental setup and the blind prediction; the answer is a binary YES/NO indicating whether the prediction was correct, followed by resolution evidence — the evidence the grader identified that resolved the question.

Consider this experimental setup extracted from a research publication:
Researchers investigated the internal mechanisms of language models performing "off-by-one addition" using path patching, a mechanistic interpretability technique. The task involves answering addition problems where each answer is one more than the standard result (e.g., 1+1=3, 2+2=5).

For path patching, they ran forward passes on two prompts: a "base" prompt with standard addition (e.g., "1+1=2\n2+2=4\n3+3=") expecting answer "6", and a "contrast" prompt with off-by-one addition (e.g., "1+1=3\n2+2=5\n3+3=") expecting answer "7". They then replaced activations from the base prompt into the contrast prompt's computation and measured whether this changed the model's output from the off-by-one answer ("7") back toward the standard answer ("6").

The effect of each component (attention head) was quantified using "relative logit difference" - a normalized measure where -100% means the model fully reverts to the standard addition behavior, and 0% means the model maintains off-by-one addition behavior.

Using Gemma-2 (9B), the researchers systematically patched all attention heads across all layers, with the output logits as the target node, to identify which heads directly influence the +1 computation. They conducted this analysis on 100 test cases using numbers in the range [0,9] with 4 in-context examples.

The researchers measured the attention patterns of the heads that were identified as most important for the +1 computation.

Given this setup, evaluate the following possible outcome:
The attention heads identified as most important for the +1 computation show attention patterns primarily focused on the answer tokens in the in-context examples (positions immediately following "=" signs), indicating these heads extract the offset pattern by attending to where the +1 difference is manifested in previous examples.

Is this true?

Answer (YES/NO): YES